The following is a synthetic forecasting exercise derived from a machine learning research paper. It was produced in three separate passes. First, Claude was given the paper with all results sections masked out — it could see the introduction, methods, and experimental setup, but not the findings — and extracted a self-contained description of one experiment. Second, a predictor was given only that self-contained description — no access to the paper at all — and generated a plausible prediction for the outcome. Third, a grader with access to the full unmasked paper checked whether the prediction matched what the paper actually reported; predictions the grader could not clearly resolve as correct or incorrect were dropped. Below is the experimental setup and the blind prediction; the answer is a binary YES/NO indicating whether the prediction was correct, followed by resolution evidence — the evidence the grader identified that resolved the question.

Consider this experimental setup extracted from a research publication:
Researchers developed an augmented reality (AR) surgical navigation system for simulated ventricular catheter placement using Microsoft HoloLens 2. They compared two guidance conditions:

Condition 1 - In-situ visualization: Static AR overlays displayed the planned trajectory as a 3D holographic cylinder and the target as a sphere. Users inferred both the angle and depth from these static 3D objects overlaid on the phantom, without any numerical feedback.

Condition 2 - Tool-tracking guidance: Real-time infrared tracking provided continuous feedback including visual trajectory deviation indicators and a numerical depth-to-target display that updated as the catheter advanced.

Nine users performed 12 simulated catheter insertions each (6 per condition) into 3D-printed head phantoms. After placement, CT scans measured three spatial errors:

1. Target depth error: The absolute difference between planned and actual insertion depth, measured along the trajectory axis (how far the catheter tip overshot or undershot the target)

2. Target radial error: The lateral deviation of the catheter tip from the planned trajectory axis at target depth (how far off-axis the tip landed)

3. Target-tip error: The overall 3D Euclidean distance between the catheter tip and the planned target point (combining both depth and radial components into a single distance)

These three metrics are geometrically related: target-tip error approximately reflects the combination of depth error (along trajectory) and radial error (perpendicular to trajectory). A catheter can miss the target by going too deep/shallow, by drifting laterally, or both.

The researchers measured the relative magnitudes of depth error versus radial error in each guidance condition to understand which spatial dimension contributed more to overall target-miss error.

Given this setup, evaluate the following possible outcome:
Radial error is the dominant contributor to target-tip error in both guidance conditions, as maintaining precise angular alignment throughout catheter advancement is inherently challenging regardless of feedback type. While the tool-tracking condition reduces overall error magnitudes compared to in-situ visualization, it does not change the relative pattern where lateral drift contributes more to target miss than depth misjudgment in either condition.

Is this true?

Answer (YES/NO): NO